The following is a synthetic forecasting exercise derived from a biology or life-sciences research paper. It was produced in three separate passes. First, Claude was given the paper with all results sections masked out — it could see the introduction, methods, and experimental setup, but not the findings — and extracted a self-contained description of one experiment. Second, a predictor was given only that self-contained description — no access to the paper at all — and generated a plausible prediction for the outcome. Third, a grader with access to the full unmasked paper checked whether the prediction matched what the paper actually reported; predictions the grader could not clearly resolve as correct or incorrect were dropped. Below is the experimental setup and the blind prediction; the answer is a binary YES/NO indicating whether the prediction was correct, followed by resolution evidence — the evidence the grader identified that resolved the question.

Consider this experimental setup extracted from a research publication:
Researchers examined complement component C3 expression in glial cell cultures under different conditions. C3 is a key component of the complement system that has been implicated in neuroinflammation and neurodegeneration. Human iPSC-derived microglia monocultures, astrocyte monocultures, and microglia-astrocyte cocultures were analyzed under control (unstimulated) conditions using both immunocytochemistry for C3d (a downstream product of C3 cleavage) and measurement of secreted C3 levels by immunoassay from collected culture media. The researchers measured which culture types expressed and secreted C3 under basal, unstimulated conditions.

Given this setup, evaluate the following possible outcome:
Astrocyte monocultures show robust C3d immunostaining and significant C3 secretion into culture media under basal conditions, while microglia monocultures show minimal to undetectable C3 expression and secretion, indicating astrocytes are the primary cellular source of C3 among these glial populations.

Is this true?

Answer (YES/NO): NO